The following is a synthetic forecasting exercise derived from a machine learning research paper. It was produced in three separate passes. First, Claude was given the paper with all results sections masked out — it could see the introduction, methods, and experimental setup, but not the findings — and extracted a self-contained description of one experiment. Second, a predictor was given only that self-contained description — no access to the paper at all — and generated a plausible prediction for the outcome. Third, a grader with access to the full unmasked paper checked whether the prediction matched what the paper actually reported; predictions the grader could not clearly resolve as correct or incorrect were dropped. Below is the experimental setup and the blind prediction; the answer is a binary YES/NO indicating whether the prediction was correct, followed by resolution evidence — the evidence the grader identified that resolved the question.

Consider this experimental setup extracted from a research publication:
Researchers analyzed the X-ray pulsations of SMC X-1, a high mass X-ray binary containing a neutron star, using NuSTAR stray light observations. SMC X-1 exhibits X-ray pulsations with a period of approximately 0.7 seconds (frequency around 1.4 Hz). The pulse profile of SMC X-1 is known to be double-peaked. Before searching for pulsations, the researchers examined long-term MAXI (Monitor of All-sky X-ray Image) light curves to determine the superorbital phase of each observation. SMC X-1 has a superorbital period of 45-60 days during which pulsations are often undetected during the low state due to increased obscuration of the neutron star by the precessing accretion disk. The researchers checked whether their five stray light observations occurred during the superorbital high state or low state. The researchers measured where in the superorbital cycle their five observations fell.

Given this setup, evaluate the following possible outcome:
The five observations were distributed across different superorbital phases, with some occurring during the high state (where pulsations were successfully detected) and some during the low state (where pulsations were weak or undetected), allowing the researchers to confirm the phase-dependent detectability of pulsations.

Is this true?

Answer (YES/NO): NO